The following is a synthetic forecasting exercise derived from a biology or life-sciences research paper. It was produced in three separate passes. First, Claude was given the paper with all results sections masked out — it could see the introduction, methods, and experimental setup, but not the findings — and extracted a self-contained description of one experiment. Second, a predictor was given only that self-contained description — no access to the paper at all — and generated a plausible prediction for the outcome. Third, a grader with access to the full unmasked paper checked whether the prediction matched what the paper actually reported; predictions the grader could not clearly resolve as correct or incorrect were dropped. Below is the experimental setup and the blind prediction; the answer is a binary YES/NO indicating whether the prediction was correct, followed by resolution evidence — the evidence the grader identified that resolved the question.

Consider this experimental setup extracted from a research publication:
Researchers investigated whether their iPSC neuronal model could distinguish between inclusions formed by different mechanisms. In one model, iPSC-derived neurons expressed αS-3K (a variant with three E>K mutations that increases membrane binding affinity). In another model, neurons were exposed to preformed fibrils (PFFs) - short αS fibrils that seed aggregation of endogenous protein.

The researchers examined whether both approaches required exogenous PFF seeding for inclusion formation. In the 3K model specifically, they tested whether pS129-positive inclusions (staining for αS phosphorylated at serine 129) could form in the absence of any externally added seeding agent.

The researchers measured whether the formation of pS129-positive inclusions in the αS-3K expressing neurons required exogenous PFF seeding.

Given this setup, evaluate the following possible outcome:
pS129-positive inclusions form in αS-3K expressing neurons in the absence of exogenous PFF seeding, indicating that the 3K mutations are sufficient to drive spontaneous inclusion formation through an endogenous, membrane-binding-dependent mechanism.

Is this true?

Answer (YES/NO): YES